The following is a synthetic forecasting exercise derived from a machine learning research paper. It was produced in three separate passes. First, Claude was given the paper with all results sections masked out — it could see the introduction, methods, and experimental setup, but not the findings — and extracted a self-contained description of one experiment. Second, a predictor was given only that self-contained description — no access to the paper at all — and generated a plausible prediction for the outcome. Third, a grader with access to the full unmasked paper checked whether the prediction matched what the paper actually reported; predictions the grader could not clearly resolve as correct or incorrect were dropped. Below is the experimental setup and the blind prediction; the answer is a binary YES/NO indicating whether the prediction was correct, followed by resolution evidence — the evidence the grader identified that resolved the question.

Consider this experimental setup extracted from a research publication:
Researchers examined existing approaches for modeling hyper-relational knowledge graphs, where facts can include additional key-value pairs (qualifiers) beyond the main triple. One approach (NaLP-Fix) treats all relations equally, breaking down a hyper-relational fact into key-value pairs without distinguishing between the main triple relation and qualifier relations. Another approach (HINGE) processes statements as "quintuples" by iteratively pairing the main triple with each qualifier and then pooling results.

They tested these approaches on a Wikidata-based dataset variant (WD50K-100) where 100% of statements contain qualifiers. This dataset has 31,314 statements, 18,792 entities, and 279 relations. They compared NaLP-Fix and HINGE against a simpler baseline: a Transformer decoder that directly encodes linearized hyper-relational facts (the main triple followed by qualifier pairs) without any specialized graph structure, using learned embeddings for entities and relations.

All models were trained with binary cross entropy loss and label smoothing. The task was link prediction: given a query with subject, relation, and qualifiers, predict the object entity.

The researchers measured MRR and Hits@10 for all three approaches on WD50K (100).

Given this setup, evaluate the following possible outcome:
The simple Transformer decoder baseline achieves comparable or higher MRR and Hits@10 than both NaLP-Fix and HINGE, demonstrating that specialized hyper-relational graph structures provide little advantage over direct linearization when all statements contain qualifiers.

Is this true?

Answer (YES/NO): YES